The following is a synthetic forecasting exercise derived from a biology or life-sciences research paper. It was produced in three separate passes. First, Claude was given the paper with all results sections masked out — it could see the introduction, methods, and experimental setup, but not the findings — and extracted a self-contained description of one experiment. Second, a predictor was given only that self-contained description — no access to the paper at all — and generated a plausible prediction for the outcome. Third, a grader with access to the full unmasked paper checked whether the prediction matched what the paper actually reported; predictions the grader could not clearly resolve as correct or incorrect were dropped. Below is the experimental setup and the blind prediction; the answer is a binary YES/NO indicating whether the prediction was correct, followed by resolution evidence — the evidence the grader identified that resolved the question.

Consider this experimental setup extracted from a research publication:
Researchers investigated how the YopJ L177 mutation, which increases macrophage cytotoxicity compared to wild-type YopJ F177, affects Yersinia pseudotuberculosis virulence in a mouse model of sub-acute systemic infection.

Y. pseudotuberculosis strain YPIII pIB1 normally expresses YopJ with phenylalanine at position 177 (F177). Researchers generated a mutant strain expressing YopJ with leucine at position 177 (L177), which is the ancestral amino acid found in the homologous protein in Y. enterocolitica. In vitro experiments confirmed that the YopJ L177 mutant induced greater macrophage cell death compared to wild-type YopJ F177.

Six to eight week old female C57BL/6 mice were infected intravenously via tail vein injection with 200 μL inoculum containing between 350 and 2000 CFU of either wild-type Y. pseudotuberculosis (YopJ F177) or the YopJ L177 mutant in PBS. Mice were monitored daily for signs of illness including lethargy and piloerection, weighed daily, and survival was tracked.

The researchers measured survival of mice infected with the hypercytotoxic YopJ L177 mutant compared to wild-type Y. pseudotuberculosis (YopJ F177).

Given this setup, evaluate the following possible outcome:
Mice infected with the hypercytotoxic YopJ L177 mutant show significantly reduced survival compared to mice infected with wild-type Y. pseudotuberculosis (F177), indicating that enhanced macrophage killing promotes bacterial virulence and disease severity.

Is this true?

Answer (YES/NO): NO